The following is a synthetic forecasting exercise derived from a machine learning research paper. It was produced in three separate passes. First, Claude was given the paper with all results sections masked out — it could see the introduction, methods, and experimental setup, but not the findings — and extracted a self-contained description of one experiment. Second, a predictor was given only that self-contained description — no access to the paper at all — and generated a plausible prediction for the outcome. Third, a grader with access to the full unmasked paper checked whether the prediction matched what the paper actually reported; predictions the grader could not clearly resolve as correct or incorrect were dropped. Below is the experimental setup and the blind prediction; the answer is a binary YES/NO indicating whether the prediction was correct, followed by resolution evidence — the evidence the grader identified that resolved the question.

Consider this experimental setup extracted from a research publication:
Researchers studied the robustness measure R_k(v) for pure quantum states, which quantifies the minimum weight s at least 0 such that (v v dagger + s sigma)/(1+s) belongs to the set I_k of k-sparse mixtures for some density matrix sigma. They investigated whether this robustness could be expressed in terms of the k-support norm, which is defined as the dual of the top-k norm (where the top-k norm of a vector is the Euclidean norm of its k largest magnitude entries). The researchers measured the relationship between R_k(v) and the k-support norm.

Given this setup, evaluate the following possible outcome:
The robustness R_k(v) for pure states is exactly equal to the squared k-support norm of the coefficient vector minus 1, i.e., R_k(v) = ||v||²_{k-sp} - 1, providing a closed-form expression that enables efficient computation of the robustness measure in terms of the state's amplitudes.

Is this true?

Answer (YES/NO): YES